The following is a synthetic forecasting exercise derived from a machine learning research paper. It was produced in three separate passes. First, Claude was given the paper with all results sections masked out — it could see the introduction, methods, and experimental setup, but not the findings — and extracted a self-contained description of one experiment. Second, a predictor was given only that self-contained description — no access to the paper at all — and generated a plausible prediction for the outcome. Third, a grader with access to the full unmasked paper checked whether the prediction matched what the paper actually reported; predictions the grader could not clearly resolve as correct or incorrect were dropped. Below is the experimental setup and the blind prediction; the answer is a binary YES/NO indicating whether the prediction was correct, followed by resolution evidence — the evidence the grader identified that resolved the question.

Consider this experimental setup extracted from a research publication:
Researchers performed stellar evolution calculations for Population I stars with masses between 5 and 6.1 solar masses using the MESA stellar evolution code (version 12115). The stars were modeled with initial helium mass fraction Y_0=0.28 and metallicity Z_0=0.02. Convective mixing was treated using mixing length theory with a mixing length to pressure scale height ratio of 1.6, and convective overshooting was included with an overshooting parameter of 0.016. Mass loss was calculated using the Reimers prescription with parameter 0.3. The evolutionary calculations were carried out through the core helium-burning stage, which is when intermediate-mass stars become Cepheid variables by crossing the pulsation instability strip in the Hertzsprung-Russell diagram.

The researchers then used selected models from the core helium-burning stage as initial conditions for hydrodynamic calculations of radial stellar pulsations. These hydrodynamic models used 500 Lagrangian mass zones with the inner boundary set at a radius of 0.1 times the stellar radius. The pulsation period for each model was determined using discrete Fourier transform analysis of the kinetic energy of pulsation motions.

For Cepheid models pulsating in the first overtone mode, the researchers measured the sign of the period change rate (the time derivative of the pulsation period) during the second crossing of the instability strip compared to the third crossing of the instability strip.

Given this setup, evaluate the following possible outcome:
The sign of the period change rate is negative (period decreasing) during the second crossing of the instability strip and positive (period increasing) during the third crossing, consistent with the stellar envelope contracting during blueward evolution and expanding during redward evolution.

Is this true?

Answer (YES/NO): YES